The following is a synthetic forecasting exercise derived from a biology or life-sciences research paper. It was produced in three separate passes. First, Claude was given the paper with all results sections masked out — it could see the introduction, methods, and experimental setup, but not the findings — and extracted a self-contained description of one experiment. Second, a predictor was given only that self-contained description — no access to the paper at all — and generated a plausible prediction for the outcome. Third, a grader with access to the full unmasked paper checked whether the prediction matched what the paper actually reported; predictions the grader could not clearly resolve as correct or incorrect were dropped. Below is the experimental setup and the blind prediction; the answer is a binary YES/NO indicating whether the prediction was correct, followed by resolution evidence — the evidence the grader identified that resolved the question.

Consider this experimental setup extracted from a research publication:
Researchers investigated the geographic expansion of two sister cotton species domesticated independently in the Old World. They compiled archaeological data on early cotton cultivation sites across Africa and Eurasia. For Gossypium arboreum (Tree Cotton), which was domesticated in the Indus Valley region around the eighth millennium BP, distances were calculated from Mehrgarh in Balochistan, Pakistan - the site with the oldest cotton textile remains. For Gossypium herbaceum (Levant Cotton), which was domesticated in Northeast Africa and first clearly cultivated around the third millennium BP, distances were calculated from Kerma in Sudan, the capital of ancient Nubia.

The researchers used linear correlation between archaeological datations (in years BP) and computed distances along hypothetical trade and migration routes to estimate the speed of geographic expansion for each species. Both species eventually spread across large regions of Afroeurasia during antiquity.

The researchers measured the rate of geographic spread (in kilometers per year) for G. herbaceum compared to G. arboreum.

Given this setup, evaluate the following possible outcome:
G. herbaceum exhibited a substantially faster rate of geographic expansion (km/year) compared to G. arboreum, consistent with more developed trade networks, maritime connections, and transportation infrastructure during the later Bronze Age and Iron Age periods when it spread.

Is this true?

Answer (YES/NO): YES